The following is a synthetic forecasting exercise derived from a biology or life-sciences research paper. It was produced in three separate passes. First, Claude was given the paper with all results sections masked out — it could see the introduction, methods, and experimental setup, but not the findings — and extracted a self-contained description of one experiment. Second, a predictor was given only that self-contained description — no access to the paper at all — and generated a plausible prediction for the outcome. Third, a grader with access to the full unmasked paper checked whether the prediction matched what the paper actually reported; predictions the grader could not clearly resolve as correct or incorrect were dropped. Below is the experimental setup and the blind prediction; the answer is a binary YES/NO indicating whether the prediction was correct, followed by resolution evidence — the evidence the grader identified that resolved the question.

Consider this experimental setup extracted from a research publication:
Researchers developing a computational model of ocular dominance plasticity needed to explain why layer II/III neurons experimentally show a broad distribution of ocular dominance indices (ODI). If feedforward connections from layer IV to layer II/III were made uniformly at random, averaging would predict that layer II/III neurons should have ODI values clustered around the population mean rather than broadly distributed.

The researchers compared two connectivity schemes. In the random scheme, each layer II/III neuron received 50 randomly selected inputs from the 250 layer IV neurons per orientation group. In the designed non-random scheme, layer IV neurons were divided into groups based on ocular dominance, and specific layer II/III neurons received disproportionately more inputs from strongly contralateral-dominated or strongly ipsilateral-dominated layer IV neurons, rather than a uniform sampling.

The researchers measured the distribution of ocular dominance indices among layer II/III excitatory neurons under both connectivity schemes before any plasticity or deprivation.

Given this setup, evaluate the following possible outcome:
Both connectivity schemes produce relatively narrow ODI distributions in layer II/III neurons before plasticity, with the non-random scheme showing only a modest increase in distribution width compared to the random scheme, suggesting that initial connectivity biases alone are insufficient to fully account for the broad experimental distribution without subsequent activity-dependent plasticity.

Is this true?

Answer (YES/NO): NO